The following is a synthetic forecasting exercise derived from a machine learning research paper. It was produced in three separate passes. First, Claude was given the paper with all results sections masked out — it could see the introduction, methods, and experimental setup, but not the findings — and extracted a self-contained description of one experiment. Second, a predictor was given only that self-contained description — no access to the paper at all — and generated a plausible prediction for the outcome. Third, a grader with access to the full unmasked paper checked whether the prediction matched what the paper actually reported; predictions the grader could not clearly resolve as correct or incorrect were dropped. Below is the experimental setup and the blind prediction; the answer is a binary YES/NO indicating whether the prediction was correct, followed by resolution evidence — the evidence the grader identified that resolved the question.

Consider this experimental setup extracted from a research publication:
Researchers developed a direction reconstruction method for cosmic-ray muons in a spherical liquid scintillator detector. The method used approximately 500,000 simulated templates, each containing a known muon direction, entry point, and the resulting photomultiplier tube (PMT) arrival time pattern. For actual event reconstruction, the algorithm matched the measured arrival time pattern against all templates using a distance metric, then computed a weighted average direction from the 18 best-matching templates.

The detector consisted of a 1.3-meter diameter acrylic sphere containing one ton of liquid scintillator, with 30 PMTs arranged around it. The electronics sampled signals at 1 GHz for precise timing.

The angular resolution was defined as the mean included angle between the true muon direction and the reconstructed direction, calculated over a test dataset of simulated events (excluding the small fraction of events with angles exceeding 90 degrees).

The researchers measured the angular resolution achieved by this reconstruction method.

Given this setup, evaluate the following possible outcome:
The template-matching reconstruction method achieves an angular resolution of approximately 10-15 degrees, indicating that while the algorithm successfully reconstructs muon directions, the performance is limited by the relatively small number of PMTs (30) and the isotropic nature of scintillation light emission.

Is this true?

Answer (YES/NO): NO